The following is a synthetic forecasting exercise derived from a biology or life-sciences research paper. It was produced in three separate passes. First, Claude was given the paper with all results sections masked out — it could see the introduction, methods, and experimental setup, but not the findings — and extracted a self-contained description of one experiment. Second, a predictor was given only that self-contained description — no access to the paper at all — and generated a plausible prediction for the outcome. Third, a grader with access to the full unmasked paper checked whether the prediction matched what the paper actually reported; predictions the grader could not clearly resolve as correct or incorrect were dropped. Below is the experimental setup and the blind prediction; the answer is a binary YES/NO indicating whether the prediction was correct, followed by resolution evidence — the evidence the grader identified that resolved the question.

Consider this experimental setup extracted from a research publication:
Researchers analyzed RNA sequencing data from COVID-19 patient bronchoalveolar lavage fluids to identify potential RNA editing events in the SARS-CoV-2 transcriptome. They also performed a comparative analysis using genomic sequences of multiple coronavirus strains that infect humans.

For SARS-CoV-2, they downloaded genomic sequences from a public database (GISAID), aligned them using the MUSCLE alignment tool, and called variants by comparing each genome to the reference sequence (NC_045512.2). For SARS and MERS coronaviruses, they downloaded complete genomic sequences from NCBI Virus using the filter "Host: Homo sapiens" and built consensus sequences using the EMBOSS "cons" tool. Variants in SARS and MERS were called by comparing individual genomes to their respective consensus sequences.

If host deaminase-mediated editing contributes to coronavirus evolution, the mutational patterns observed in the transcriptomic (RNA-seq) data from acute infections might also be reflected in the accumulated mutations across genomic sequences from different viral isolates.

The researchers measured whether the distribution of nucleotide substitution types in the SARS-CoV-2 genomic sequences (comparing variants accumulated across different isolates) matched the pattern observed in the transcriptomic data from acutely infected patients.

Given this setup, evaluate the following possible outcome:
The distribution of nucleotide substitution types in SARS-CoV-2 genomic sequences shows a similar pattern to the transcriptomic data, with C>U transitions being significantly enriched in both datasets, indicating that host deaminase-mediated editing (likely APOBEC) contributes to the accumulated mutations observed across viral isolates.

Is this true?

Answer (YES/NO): NO